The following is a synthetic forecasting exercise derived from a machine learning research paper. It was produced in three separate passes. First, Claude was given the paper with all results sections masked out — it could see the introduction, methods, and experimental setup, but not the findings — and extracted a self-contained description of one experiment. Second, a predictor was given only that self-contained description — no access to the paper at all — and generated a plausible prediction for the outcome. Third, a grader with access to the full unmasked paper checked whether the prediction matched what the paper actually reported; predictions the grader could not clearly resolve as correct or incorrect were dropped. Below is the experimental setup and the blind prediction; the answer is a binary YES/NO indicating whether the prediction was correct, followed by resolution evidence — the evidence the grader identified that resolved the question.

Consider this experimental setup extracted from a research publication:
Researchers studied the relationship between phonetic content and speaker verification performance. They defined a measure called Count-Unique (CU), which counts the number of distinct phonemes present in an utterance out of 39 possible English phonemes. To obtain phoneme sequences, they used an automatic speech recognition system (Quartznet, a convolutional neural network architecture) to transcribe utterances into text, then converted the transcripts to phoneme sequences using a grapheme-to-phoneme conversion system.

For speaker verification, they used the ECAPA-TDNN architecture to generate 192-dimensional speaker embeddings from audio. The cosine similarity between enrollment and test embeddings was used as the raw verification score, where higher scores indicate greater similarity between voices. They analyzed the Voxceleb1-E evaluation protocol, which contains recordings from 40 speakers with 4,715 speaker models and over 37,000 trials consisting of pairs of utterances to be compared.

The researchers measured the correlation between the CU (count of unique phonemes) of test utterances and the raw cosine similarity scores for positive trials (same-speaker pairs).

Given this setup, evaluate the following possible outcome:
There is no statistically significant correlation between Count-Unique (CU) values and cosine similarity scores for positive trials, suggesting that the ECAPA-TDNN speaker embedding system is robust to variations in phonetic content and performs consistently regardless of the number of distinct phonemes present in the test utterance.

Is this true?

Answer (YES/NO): NO